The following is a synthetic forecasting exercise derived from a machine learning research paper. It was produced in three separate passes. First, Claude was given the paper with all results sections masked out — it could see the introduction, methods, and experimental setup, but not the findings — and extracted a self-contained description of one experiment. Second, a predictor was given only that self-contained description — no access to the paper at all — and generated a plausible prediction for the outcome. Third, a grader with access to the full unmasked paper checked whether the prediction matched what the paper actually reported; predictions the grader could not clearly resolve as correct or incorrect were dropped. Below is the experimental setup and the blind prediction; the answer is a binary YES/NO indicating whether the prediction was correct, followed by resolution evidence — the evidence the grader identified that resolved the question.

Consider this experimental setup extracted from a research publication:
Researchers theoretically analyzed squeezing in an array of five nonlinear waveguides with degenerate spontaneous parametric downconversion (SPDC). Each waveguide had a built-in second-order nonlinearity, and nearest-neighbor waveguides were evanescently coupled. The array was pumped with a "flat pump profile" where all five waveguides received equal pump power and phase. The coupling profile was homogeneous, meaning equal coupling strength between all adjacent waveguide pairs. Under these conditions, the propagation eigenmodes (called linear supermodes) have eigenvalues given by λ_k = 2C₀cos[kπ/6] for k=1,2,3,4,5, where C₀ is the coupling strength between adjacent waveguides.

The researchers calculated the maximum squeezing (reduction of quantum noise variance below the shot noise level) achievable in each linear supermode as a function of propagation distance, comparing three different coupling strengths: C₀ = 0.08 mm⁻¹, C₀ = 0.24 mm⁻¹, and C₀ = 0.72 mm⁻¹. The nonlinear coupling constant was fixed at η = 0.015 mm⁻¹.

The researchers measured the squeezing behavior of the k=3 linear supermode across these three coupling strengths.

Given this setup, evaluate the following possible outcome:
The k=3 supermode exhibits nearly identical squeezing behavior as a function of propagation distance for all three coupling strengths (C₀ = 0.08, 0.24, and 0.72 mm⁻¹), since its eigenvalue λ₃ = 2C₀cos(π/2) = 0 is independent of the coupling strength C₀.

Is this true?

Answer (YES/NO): YES